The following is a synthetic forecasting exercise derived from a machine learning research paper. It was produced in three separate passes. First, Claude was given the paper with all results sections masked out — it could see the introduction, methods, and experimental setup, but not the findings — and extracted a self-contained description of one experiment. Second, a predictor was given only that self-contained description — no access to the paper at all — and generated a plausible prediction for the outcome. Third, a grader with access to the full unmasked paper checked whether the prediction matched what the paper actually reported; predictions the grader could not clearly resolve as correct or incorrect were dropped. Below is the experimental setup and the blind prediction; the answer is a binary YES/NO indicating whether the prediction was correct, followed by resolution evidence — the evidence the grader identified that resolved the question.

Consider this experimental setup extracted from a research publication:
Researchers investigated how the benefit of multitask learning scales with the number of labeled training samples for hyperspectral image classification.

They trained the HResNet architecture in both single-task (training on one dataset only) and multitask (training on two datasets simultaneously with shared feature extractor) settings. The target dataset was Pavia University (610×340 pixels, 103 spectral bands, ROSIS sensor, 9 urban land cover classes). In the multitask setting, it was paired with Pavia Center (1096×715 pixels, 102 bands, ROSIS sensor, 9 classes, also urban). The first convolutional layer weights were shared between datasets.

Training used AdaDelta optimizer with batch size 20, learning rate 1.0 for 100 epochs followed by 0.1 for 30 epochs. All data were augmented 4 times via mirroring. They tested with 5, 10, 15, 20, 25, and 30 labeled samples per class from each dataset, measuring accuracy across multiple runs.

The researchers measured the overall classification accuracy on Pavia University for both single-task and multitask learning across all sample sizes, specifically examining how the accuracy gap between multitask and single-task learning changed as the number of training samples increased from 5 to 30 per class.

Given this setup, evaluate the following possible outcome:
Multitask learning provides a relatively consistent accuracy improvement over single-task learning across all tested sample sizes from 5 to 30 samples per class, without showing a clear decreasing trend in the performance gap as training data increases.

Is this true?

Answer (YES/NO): NO